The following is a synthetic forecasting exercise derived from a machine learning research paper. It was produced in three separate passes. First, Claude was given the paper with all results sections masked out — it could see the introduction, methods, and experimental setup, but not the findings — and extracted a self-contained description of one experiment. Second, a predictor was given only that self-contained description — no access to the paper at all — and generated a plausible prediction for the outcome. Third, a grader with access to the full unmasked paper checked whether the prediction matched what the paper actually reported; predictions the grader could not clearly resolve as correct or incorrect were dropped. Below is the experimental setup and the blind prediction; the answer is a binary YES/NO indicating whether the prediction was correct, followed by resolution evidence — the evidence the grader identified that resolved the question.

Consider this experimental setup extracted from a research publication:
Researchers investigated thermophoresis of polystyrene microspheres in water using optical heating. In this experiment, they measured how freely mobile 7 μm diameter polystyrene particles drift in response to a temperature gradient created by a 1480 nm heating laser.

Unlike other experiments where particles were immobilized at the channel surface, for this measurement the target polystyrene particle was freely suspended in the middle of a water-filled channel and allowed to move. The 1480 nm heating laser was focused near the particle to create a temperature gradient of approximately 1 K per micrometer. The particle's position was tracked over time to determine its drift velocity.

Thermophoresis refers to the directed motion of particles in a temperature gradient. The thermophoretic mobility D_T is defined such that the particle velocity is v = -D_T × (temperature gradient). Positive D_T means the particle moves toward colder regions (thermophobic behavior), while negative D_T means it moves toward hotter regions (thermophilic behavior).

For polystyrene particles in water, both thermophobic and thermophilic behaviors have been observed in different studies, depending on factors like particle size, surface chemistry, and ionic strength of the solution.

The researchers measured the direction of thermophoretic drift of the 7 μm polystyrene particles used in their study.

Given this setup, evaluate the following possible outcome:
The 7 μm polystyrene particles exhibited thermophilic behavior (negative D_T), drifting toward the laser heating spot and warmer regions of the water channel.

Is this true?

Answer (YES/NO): NO